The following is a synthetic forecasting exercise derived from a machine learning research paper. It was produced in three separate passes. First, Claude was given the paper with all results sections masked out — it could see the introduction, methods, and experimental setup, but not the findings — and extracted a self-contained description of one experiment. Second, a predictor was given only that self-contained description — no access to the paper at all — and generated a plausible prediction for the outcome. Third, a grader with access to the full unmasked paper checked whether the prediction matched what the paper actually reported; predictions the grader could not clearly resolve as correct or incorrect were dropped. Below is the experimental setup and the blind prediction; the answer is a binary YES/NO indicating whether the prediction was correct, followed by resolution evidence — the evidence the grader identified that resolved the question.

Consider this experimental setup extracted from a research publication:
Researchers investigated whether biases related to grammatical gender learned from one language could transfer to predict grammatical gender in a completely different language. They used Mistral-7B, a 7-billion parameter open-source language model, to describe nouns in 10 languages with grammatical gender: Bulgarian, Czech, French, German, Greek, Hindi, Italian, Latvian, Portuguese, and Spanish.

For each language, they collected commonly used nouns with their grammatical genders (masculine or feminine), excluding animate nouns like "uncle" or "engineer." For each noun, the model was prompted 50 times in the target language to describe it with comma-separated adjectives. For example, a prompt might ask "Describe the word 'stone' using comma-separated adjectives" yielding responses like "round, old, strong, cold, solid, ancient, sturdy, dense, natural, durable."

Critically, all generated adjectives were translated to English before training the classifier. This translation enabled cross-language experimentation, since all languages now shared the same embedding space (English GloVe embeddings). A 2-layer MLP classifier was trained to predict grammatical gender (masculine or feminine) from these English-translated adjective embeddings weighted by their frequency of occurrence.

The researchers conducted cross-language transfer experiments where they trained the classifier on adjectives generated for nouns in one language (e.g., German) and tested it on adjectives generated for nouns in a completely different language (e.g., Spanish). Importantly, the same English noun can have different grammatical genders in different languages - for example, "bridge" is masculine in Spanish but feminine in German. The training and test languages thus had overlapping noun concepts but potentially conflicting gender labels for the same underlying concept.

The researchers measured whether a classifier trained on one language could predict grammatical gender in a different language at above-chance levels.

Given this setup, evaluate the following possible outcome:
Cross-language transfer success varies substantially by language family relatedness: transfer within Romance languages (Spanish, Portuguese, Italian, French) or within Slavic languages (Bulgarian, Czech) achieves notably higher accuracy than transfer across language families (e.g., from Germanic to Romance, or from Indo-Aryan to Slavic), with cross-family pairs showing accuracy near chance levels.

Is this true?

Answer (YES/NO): NO